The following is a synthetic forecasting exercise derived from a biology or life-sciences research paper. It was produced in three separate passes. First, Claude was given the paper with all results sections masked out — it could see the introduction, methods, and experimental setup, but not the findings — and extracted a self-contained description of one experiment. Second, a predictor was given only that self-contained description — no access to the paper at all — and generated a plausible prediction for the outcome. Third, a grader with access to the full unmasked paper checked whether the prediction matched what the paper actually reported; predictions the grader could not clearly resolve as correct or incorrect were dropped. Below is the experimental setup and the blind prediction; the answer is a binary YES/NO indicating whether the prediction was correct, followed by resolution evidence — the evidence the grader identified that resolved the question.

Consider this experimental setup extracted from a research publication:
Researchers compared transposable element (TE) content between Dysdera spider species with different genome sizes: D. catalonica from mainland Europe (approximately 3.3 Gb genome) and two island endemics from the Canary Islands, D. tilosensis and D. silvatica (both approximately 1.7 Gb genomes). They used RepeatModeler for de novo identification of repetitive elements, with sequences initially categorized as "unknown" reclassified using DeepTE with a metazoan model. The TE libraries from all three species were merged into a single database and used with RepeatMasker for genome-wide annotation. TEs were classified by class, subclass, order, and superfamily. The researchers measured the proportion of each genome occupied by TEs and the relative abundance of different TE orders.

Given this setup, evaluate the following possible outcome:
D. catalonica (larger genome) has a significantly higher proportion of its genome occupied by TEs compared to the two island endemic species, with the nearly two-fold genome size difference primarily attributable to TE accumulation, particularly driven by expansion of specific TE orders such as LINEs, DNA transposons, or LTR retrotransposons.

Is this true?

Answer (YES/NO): NO